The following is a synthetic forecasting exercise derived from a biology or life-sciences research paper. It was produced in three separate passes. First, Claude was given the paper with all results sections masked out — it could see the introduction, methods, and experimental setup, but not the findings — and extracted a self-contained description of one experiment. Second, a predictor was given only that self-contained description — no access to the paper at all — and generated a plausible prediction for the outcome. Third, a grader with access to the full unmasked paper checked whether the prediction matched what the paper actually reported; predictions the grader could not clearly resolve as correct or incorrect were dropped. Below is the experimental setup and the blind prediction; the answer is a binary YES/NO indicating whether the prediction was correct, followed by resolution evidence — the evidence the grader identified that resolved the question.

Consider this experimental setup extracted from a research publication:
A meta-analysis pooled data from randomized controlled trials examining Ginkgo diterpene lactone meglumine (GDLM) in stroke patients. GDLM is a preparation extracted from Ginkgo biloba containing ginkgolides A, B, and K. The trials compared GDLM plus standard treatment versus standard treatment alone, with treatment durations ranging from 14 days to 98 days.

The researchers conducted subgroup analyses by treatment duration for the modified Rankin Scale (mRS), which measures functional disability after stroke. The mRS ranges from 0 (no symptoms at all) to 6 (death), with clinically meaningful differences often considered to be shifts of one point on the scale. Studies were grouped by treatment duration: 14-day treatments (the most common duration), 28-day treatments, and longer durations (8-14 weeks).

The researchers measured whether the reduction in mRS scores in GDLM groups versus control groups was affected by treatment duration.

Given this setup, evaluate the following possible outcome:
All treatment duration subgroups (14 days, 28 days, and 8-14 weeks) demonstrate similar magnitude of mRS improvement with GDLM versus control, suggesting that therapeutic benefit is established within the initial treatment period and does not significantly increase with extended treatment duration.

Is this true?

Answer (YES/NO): NO